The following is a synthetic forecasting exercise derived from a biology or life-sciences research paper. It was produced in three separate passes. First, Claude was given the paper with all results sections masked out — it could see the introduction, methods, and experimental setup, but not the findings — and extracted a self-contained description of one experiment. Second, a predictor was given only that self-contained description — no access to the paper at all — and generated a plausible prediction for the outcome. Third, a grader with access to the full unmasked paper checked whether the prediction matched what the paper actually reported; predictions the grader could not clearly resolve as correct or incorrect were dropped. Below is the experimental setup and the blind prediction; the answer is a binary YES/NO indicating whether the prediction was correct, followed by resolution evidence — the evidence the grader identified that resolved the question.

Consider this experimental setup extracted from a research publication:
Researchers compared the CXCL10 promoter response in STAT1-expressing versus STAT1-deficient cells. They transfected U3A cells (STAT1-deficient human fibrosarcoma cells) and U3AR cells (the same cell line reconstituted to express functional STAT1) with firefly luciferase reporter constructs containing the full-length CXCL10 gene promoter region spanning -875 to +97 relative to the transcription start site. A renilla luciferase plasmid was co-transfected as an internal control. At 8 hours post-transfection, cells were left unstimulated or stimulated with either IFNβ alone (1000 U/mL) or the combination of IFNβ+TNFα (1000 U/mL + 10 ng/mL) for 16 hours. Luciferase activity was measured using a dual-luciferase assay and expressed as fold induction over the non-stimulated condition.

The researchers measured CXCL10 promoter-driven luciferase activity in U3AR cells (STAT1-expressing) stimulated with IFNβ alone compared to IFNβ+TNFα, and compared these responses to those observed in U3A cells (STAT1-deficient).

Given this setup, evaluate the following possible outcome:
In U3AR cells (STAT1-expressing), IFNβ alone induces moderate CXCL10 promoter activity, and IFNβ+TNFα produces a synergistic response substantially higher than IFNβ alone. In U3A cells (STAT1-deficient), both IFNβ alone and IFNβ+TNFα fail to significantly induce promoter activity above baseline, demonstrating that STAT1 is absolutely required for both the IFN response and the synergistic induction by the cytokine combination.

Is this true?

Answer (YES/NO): NO